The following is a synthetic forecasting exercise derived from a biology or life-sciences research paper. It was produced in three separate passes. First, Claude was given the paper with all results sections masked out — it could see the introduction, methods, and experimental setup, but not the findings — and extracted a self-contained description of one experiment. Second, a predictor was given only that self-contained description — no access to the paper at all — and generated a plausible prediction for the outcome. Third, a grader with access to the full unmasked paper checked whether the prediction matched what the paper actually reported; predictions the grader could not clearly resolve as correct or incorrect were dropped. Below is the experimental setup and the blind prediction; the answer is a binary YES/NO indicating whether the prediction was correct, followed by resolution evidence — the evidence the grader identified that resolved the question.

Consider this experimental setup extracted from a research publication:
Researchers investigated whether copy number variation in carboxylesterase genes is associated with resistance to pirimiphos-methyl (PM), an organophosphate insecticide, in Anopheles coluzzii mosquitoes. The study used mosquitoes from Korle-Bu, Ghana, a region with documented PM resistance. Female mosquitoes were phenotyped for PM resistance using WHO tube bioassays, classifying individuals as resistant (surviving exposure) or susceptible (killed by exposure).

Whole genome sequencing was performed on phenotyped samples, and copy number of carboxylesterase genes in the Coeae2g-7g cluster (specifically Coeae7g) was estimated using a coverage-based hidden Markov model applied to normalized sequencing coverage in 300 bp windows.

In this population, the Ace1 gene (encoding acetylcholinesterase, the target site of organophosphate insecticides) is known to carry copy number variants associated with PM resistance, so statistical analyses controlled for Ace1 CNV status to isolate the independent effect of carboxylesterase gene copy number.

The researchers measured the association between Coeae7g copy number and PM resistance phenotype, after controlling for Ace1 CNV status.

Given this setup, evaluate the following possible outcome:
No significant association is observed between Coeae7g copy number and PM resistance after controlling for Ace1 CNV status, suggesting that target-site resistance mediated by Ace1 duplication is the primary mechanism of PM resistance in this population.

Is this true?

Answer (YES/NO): NO